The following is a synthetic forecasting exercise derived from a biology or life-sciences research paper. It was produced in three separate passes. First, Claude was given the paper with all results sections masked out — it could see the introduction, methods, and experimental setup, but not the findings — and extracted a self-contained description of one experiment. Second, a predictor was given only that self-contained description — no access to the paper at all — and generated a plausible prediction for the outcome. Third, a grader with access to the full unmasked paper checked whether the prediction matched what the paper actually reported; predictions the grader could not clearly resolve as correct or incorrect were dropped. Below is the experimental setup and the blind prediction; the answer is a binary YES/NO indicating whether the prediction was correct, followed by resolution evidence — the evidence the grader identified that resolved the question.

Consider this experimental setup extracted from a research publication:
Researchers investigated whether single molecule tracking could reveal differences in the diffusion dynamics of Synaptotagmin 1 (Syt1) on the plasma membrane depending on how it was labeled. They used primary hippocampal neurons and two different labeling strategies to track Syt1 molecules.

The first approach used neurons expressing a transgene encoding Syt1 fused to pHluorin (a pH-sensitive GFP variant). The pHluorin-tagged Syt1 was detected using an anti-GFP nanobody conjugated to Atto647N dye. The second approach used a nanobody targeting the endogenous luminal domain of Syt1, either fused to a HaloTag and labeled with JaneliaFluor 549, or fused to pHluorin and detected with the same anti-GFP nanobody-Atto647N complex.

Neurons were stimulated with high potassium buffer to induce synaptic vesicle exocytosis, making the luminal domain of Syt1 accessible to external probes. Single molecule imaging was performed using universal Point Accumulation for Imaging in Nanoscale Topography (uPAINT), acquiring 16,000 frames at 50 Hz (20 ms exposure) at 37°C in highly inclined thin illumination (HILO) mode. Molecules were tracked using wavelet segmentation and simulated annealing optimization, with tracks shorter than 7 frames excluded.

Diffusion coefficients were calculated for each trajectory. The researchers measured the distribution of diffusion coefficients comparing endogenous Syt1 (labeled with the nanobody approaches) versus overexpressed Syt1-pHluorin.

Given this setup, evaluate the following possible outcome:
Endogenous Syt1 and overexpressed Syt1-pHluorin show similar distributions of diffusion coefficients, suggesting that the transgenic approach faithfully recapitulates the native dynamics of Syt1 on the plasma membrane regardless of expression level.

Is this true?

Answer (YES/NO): YES